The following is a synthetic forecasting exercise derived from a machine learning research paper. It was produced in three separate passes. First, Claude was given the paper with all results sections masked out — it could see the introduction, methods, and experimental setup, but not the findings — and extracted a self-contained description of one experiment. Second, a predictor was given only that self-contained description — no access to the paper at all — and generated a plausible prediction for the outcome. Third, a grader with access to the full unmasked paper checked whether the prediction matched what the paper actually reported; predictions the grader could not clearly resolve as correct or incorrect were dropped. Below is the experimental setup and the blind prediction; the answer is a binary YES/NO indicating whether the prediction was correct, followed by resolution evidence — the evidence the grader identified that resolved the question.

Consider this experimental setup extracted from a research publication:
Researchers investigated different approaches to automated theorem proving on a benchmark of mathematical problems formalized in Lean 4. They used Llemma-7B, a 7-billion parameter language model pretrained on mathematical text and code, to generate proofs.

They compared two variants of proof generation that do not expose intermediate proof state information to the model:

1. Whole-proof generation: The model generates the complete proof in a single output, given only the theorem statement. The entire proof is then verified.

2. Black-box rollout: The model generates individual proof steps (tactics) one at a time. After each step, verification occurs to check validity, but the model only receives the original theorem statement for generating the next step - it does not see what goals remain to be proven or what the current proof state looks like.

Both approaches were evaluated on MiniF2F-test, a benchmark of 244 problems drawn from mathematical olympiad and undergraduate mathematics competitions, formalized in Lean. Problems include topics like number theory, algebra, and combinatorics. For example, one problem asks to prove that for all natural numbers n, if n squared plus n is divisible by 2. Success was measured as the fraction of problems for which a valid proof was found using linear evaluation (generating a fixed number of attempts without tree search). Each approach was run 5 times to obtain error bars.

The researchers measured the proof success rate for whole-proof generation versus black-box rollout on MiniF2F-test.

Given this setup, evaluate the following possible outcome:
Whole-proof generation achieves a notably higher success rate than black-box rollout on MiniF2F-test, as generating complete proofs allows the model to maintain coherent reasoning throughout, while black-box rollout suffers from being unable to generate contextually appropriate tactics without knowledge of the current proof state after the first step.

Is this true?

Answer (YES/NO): YES